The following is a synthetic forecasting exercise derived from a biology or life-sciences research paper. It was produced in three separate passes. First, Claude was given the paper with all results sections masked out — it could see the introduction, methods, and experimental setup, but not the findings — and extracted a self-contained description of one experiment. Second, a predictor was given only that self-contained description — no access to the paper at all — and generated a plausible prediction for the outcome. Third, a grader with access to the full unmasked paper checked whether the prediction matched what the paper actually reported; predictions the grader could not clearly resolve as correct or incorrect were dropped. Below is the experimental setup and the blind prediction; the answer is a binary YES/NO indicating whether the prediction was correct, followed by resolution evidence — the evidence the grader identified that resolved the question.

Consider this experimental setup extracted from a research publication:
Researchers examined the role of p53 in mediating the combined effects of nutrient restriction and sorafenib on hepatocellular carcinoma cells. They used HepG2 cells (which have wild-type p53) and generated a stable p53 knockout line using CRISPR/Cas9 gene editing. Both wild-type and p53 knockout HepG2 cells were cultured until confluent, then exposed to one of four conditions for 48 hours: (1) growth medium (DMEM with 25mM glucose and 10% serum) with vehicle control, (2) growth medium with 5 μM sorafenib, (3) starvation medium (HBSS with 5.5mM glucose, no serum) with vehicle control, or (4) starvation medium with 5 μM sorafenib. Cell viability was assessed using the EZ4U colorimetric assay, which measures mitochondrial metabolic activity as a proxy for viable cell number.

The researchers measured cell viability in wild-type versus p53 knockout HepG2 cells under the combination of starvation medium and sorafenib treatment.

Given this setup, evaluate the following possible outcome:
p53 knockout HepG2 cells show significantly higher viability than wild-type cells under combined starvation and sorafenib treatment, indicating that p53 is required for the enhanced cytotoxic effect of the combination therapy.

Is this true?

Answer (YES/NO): YES